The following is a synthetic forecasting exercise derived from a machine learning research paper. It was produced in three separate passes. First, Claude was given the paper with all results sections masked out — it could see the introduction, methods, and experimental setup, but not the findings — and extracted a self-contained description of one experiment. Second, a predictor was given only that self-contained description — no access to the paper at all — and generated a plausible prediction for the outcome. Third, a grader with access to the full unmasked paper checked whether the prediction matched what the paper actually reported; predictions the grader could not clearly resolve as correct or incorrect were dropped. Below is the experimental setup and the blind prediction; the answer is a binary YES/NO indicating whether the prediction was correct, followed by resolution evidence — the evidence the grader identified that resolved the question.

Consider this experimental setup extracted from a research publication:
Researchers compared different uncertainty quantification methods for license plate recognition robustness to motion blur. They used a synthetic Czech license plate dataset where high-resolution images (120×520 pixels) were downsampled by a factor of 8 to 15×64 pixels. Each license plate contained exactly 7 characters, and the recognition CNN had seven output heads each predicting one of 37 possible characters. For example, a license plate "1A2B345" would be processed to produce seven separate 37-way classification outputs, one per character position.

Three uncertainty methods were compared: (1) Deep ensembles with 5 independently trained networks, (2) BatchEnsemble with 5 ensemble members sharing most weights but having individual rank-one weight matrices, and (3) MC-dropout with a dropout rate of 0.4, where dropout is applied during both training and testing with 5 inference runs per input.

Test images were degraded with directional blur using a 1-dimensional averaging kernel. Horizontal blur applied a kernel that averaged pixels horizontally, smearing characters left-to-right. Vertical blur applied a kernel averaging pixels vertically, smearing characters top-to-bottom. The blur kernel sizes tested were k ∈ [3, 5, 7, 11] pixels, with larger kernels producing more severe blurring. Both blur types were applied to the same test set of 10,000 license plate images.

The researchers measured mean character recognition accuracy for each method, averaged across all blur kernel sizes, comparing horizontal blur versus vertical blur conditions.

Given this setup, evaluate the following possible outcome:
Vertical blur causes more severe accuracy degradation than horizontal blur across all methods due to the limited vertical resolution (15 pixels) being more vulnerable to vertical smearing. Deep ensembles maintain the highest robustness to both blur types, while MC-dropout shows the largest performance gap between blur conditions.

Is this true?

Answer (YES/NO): NO